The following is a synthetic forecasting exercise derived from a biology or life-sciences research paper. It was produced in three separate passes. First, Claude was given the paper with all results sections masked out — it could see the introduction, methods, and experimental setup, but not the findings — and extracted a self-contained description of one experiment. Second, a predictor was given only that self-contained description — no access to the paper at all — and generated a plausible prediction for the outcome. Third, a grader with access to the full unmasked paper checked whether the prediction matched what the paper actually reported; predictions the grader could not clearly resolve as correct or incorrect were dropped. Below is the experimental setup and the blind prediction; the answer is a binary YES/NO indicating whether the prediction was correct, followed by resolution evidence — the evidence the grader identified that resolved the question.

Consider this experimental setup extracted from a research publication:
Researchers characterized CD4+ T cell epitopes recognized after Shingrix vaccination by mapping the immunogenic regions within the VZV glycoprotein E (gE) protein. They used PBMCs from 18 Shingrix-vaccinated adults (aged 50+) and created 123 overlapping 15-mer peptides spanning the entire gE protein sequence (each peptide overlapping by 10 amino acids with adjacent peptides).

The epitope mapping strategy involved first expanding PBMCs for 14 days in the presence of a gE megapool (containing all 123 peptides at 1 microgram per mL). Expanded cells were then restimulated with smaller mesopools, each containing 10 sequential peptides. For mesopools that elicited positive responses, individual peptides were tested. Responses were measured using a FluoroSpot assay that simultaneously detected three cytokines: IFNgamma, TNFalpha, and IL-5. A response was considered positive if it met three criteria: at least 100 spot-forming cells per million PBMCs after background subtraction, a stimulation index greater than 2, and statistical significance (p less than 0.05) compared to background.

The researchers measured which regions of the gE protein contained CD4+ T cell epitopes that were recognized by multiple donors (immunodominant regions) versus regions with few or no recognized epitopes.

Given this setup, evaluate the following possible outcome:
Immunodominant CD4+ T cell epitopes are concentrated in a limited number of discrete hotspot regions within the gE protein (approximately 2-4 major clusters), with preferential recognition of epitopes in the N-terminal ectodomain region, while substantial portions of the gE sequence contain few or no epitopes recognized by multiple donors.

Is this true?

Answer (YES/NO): NO